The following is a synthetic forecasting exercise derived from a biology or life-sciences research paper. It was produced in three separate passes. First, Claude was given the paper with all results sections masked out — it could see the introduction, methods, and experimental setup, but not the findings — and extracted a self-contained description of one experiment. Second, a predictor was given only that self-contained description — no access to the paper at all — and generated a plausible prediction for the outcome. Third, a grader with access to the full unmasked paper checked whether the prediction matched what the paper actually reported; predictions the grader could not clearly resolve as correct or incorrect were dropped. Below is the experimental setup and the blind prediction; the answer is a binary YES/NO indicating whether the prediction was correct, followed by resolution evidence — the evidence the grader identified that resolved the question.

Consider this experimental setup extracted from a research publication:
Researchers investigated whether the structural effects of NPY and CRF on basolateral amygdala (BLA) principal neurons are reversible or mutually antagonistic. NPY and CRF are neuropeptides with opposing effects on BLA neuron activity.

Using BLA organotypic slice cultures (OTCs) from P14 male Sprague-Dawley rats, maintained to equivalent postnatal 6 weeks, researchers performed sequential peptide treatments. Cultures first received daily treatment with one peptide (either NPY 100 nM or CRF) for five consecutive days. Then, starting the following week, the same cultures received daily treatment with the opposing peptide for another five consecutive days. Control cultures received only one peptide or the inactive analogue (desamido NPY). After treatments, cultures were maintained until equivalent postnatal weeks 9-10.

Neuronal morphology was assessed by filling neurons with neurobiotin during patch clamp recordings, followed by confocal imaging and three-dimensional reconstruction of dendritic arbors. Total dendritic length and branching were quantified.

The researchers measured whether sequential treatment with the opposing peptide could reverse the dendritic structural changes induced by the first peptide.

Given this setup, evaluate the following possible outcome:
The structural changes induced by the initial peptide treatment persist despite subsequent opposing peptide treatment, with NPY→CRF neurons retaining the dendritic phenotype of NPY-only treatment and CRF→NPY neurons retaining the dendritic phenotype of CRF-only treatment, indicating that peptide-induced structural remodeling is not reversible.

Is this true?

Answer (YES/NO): NO